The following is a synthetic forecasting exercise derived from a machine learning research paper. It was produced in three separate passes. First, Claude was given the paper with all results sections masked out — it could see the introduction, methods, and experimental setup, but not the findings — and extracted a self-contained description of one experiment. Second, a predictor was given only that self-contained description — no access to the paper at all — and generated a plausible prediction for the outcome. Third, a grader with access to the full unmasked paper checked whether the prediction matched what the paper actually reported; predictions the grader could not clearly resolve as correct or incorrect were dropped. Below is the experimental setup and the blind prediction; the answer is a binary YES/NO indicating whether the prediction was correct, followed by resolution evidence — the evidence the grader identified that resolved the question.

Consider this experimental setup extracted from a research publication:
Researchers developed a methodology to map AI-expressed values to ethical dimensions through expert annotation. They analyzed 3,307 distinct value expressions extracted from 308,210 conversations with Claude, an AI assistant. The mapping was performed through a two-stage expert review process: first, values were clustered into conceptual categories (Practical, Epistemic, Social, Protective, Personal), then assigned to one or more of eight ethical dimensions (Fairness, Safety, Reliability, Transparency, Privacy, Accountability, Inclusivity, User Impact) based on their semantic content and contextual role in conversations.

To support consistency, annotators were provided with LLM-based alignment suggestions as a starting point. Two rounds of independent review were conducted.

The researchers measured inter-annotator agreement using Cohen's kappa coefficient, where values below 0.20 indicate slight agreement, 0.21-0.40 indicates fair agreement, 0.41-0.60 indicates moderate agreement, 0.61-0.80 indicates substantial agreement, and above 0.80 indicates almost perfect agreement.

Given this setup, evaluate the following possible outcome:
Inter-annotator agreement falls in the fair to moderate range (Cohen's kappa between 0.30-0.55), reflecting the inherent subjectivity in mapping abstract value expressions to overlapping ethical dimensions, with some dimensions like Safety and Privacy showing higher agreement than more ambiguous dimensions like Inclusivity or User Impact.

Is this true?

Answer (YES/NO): NO